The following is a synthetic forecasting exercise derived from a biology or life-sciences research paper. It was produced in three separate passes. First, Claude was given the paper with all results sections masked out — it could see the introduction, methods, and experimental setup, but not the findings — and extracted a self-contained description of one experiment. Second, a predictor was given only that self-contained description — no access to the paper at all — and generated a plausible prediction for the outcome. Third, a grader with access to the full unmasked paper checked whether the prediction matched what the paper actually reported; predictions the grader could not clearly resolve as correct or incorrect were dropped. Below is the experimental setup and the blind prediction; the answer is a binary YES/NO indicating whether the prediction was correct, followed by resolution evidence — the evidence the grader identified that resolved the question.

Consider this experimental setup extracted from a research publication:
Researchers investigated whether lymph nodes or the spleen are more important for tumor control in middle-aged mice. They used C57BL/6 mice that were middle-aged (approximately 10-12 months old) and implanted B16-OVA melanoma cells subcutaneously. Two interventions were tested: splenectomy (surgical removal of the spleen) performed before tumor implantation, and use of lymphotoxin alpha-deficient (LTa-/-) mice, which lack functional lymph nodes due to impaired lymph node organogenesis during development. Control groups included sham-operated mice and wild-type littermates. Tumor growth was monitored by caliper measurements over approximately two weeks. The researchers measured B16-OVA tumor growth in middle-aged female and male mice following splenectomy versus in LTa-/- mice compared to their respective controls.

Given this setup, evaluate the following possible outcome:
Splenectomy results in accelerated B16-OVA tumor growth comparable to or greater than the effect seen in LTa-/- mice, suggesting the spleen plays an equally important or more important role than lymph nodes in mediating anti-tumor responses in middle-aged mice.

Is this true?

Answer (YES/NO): NO